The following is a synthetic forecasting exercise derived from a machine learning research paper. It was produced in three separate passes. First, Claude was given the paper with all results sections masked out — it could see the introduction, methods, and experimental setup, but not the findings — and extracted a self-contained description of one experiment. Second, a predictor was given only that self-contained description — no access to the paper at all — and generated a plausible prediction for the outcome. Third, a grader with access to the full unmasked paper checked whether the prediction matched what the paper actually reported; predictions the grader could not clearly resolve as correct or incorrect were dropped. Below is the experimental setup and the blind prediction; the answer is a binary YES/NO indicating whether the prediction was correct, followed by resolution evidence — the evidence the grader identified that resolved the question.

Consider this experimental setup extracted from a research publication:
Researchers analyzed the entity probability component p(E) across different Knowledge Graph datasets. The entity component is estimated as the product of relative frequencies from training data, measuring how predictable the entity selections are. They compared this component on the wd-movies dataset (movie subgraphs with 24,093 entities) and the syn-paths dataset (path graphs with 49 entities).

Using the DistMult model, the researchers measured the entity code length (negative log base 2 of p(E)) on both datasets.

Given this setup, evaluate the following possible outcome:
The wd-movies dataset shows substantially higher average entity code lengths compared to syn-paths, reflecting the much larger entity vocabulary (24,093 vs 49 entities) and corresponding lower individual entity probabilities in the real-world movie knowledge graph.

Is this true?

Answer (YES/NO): YES